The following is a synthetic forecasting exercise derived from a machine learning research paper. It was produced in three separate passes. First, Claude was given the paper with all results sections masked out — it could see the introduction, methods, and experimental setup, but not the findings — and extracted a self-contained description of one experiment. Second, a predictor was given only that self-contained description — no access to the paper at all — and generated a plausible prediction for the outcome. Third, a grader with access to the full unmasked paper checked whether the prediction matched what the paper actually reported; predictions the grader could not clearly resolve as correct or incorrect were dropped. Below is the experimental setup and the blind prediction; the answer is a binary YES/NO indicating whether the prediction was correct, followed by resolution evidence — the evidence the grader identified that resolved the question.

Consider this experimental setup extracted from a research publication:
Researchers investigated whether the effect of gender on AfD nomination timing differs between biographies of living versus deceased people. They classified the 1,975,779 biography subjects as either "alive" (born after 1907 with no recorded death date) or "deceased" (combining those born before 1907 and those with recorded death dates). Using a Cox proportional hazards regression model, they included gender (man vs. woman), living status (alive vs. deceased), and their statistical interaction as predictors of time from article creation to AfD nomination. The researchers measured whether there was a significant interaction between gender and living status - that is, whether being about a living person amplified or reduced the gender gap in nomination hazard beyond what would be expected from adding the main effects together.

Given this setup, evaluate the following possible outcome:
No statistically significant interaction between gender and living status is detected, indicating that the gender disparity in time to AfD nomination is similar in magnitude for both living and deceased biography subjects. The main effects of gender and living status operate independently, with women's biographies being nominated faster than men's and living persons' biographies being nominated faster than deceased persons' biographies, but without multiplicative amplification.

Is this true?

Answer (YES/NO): NO